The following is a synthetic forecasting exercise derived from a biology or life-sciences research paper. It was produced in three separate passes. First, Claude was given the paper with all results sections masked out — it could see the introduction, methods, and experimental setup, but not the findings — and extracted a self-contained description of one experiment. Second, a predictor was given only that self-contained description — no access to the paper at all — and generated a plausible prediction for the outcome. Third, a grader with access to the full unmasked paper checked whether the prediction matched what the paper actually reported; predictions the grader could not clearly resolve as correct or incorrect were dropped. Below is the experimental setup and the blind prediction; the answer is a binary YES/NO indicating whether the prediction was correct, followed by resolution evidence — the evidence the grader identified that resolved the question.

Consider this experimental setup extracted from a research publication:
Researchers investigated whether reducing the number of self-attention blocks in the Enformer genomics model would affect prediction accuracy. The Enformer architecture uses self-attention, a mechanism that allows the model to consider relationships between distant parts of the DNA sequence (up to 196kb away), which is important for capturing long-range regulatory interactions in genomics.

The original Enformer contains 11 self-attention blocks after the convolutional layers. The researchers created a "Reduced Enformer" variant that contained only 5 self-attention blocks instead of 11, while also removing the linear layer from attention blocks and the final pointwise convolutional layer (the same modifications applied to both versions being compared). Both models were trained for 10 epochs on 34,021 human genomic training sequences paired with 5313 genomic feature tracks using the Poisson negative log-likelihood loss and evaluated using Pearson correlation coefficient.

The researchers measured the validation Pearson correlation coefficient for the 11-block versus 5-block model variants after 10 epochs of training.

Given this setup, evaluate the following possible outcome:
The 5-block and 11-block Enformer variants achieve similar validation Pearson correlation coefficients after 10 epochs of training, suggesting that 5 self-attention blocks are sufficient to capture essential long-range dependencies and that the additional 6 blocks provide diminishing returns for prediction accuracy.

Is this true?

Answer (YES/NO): YES